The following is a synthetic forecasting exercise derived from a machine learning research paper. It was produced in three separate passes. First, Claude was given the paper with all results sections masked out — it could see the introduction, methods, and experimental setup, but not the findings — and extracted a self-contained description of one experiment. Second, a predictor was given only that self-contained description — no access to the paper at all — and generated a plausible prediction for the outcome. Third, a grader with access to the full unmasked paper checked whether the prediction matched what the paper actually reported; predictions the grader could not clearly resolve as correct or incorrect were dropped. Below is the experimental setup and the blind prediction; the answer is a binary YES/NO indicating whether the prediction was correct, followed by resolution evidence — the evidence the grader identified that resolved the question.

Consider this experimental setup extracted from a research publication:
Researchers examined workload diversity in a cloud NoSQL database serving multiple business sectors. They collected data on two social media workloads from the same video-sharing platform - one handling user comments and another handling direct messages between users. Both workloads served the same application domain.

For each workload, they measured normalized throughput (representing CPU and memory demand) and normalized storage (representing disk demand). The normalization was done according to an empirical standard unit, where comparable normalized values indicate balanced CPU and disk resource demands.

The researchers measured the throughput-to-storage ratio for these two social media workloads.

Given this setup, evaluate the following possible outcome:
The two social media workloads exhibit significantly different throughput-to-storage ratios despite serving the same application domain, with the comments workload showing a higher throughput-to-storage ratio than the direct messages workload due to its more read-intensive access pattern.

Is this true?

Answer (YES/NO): NO